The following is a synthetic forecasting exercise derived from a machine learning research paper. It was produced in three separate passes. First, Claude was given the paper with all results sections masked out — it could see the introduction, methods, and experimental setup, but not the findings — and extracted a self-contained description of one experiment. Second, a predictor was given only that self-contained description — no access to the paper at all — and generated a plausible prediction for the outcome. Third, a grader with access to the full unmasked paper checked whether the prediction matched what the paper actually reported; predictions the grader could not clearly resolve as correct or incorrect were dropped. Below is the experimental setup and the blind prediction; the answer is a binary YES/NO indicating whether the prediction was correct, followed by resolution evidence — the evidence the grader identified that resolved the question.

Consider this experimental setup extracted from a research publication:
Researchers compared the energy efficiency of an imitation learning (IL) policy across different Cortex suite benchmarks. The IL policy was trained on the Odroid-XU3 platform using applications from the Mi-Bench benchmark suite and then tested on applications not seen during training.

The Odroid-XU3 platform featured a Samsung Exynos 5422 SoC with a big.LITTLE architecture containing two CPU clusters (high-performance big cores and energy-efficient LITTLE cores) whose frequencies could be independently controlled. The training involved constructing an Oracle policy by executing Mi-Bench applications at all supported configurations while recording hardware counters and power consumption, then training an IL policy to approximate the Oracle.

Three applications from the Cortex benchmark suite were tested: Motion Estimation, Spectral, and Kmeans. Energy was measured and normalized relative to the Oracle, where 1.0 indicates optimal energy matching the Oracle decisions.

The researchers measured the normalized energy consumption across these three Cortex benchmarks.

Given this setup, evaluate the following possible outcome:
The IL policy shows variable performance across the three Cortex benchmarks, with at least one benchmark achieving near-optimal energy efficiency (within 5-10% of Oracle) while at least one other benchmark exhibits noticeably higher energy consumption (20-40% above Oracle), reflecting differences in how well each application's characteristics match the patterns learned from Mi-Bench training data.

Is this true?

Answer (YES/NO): NO